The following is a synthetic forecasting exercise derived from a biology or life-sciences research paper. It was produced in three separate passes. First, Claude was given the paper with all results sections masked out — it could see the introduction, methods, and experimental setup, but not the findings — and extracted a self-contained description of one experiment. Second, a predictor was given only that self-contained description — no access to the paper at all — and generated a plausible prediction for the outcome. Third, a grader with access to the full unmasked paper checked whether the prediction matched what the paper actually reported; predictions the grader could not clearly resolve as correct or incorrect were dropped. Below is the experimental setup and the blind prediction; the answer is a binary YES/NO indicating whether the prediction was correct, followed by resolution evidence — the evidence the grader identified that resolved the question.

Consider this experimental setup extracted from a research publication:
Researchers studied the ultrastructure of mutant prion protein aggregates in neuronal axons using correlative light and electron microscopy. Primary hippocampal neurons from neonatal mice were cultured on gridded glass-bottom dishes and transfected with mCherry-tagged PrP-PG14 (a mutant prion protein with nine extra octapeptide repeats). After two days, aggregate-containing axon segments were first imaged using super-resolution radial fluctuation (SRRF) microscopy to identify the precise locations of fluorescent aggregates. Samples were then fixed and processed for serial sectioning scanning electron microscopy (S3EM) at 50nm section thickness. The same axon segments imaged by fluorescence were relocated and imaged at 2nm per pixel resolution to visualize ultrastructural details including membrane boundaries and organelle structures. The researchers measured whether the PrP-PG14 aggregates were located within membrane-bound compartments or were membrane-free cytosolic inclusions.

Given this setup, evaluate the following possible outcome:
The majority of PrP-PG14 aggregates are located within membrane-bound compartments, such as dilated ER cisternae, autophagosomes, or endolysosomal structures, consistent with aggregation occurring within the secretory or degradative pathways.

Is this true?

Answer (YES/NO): YES